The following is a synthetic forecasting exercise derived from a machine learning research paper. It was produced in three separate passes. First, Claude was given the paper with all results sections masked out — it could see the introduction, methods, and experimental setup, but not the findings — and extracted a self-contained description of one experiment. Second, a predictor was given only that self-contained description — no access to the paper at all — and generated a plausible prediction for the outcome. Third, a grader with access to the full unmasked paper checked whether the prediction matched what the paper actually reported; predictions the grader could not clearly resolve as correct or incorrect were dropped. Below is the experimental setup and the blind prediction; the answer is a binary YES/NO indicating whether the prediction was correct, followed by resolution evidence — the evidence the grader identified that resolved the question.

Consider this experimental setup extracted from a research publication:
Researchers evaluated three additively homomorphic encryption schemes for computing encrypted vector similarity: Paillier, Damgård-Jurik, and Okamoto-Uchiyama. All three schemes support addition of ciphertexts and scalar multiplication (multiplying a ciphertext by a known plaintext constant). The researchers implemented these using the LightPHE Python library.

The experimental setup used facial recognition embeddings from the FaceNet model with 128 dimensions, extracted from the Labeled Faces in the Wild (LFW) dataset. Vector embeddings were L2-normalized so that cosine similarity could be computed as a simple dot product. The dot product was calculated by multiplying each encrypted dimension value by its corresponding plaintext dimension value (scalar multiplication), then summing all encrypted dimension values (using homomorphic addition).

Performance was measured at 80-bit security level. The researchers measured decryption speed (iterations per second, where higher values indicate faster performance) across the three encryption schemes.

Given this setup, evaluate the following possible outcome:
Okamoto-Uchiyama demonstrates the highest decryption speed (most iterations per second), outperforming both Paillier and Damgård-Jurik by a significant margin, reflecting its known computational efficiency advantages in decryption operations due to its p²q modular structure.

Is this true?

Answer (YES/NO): YES